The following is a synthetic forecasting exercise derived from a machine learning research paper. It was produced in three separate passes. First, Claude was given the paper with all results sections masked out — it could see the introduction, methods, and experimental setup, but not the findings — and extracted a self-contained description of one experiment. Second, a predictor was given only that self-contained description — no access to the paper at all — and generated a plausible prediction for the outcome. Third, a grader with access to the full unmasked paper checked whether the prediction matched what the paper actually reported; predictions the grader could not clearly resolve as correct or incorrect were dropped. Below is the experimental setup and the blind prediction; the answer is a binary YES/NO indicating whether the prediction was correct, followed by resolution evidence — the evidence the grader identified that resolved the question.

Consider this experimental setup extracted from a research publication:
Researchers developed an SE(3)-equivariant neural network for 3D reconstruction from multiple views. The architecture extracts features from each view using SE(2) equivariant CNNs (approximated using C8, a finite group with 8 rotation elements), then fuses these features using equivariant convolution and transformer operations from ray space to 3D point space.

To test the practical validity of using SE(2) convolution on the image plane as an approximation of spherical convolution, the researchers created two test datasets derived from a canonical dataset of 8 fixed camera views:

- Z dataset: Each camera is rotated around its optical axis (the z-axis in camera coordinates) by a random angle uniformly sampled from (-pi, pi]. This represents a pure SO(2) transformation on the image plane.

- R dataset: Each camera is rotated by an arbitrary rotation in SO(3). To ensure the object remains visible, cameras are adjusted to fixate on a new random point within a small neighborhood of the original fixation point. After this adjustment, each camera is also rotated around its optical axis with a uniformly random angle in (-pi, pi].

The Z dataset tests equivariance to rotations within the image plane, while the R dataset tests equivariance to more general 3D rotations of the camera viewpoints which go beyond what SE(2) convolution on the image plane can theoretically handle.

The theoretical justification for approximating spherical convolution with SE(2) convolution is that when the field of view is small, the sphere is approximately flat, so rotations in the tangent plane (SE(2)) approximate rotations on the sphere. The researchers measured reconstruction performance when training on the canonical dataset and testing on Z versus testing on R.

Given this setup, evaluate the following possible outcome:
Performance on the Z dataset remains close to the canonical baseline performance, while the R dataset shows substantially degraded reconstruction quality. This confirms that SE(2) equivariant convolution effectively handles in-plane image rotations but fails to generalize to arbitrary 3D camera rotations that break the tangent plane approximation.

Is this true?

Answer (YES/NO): NO